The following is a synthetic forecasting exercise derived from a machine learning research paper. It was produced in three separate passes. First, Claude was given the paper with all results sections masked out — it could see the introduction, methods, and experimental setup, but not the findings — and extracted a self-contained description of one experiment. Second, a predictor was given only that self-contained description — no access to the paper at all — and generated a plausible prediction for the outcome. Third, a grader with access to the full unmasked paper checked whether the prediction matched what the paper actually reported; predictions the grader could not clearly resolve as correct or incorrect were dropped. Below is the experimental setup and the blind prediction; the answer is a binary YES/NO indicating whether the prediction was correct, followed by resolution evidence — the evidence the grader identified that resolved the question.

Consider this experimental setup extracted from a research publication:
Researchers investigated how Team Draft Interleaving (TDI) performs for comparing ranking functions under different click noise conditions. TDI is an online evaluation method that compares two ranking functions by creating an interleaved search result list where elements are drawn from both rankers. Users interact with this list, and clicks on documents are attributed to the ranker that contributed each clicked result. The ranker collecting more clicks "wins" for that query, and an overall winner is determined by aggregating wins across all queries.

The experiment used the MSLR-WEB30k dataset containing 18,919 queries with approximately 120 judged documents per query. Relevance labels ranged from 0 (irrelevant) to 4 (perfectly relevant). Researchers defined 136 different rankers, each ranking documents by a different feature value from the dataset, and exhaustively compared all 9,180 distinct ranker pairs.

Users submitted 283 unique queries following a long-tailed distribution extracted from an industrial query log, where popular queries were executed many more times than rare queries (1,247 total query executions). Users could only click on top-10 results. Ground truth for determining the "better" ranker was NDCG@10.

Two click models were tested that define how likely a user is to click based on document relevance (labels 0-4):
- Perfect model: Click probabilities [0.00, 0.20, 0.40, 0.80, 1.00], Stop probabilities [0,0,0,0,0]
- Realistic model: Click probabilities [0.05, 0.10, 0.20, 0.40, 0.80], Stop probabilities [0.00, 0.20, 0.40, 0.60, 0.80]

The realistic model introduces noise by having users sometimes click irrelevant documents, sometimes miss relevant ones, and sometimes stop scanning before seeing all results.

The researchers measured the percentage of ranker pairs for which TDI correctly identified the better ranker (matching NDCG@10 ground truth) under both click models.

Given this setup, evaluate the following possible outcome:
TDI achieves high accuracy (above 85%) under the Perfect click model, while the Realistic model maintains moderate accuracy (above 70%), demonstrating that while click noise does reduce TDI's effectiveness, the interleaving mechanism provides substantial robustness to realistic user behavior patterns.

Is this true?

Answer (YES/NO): YES